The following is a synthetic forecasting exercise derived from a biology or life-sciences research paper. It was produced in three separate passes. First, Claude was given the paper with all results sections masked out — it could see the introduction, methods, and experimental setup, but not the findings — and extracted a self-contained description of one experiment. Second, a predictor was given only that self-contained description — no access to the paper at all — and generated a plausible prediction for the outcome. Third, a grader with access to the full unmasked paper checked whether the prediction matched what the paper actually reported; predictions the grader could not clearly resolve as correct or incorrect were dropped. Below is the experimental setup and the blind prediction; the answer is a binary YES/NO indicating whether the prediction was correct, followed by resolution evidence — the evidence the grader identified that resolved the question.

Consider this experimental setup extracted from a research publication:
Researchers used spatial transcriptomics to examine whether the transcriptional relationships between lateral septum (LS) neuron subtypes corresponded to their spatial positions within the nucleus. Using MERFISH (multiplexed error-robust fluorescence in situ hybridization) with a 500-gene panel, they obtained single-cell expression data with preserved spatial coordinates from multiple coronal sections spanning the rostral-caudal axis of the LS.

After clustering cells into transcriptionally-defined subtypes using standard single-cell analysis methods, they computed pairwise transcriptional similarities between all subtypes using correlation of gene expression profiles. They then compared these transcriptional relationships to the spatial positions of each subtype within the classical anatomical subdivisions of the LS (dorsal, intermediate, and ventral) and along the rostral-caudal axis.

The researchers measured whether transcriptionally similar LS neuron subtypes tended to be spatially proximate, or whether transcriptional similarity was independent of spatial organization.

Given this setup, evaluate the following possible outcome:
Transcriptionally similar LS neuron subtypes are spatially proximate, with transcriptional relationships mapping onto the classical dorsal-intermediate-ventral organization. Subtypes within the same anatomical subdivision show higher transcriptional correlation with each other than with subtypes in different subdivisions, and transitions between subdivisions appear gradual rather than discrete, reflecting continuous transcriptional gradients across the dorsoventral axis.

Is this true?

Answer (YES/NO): NO